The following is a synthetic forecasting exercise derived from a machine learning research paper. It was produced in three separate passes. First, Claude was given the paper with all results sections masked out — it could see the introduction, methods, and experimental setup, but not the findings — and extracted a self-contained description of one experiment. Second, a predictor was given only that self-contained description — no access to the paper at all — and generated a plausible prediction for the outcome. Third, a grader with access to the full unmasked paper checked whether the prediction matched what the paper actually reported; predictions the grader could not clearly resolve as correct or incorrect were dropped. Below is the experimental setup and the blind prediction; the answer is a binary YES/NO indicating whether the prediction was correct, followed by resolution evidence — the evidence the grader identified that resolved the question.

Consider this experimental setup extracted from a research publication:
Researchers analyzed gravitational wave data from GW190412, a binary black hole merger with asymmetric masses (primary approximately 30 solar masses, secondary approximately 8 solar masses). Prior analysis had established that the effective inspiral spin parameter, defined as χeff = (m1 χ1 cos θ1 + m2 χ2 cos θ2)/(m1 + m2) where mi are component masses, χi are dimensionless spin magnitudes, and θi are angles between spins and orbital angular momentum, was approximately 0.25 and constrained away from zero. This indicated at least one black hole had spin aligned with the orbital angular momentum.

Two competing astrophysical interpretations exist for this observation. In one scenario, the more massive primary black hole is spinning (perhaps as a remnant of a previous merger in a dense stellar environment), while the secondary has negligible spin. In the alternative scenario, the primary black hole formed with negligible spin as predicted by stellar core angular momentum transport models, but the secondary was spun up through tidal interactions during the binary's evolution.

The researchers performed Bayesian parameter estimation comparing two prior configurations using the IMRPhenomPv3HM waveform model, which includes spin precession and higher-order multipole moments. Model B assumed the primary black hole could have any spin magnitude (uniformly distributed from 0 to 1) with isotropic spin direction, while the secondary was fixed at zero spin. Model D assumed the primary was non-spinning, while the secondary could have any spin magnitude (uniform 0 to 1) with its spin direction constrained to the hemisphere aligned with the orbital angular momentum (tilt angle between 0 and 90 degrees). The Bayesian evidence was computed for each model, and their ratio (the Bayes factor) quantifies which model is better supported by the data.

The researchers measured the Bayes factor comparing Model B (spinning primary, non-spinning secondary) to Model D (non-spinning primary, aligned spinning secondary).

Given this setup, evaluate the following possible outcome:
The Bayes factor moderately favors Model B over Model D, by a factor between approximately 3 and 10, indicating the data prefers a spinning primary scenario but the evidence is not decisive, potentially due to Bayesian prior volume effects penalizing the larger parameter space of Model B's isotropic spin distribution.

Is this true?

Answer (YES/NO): NO